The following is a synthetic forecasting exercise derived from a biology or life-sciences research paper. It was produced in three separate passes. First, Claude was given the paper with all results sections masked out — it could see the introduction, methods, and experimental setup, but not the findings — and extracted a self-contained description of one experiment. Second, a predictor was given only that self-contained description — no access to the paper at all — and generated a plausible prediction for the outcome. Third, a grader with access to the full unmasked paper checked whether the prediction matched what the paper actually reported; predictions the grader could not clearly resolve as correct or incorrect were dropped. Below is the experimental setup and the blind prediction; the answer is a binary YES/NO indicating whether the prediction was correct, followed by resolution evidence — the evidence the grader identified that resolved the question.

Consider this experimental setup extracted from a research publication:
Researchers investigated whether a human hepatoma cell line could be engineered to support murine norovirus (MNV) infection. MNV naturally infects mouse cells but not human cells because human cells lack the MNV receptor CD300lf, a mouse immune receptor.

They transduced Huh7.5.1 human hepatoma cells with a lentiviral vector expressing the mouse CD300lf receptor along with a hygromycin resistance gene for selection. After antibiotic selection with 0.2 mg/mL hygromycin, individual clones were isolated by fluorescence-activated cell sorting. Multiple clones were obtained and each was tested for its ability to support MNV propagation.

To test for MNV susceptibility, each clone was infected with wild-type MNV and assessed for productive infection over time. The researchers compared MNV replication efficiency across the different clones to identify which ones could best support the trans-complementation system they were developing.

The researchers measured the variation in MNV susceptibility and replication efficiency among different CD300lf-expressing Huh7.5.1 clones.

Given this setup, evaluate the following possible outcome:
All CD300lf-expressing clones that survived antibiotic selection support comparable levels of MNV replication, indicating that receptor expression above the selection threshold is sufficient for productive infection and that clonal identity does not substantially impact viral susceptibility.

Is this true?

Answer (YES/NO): NO